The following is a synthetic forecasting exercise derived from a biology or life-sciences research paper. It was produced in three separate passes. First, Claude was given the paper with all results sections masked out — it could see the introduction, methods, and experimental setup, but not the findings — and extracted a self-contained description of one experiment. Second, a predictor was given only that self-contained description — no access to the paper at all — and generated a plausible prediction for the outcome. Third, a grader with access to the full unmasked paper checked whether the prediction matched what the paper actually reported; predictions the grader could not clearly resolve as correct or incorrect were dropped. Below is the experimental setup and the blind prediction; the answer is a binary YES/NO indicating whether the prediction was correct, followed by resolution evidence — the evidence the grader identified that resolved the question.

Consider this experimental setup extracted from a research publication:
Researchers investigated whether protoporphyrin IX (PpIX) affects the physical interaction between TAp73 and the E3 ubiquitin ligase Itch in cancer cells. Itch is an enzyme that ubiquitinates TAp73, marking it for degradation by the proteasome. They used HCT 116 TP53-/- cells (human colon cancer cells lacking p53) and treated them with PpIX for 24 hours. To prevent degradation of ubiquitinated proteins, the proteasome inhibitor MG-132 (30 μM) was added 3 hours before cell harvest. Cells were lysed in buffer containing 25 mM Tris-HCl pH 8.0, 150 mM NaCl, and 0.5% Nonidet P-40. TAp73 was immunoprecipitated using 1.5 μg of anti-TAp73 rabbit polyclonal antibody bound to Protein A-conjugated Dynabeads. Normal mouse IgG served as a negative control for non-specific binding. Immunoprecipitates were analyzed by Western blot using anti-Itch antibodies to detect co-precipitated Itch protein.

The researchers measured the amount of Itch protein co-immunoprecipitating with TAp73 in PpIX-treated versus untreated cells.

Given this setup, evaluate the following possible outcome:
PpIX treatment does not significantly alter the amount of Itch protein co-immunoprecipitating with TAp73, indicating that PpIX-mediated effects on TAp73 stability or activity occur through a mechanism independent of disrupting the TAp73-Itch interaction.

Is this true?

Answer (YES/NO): NO